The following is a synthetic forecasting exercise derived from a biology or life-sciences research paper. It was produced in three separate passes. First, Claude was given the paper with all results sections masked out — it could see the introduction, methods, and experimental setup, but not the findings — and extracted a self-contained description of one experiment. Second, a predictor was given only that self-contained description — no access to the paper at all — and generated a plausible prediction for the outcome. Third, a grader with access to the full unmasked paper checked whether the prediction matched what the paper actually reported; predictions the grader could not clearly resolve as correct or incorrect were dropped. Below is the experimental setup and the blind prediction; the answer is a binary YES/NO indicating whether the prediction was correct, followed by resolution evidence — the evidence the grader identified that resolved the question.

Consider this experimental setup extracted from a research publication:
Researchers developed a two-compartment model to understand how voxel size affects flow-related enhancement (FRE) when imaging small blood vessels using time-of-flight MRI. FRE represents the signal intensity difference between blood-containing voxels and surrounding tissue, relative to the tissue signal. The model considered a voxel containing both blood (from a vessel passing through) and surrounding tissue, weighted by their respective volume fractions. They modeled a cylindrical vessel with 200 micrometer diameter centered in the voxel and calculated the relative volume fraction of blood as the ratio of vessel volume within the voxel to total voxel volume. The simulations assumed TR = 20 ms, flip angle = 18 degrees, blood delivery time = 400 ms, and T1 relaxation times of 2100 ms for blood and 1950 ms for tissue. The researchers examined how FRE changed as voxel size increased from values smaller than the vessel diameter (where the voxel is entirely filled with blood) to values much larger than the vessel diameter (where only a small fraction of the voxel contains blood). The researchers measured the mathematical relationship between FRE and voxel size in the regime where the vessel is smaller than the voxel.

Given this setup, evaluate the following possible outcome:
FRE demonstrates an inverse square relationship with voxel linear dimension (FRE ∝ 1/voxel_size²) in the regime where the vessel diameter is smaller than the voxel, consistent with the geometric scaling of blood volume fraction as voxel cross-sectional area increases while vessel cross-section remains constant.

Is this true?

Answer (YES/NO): YES